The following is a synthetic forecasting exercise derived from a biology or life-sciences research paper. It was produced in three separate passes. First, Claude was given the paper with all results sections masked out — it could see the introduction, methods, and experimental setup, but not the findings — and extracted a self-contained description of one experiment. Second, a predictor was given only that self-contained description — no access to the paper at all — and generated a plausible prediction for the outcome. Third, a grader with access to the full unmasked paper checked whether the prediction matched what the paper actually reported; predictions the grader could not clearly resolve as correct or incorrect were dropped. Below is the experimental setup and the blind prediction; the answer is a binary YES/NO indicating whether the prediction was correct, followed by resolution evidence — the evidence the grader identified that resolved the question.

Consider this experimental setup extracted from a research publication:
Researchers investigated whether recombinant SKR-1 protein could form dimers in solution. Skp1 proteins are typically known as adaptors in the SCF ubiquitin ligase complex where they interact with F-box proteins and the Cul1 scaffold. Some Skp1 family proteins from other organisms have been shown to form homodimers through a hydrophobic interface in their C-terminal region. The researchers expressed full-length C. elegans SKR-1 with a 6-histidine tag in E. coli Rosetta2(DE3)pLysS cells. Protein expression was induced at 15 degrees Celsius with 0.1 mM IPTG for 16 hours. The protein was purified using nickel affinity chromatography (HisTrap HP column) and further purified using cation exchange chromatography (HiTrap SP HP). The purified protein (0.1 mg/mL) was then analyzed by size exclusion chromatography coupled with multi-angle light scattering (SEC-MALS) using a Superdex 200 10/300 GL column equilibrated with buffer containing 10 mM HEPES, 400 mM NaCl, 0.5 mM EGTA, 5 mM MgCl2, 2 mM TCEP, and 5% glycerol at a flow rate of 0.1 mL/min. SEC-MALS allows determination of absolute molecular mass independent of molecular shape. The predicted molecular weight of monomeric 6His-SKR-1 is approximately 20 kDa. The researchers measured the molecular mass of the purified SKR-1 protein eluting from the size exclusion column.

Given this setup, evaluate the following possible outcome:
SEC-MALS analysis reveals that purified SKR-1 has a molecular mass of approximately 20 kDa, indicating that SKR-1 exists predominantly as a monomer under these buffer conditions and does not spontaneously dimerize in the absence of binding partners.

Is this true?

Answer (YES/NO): NO